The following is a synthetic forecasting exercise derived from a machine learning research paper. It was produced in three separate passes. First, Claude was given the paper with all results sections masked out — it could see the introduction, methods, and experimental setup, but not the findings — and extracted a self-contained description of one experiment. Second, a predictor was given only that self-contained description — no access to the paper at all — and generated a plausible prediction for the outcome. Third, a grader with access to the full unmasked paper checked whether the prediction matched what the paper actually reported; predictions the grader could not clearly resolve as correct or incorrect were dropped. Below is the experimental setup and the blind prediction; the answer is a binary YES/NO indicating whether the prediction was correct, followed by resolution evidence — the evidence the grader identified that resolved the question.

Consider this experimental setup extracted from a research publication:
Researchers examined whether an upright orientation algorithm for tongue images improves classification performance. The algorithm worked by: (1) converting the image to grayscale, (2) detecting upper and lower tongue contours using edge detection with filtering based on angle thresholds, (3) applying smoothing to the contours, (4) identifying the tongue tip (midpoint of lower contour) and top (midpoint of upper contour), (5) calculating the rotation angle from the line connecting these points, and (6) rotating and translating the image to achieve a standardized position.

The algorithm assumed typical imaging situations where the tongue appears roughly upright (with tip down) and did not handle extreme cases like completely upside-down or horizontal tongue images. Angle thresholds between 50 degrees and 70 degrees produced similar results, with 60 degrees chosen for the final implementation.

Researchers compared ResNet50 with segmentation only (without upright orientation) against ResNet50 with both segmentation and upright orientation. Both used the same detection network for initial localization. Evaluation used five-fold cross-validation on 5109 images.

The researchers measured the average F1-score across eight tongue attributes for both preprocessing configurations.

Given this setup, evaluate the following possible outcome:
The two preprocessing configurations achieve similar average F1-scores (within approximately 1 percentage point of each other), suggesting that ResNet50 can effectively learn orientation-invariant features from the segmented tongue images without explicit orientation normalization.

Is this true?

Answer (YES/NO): NO